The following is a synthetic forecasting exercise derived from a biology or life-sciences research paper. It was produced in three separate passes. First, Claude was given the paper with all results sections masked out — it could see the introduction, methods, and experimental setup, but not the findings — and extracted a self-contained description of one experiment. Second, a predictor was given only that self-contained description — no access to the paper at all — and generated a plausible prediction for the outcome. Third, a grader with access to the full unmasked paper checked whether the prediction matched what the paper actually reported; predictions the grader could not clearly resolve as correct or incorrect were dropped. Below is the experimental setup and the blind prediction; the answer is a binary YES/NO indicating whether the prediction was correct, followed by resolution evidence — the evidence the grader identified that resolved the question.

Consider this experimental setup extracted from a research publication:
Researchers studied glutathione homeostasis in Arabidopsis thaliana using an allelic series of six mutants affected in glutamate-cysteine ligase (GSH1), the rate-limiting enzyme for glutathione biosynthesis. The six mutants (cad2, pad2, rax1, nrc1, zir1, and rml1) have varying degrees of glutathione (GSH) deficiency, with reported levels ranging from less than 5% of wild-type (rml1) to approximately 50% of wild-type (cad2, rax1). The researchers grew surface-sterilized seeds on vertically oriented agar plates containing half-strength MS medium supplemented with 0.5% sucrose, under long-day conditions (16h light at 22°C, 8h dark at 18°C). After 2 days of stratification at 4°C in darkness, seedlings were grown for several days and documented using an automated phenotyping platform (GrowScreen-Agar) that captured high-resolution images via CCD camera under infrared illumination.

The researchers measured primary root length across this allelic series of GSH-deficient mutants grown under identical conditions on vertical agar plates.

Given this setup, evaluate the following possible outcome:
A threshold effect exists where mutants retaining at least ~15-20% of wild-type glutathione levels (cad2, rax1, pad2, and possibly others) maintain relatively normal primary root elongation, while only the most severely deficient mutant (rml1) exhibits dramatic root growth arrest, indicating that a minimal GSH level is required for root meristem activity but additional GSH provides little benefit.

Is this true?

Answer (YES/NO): NO